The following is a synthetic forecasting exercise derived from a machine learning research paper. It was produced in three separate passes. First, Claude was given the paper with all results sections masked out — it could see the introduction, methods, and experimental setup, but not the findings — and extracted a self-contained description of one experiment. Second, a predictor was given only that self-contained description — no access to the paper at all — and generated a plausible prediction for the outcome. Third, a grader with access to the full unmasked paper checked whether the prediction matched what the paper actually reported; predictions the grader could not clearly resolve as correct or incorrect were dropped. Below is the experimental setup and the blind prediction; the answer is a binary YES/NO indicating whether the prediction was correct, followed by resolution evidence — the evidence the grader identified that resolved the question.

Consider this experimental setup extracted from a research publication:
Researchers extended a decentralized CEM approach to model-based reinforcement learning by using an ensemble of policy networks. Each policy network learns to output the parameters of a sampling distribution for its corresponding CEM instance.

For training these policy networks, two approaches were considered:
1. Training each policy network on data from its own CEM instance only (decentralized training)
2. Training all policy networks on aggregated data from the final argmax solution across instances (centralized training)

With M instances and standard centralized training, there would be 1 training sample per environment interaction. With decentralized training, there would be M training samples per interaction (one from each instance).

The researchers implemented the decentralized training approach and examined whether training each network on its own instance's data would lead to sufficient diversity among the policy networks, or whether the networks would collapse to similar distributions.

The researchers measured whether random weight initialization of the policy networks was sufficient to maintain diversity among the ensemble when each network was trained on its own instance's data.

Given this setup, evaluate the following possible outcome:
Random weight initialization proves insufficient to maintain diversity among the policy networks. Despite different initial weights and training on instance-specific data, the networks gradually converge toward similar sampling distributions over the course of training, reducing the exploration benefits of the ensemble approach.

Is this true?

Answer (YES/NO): NO